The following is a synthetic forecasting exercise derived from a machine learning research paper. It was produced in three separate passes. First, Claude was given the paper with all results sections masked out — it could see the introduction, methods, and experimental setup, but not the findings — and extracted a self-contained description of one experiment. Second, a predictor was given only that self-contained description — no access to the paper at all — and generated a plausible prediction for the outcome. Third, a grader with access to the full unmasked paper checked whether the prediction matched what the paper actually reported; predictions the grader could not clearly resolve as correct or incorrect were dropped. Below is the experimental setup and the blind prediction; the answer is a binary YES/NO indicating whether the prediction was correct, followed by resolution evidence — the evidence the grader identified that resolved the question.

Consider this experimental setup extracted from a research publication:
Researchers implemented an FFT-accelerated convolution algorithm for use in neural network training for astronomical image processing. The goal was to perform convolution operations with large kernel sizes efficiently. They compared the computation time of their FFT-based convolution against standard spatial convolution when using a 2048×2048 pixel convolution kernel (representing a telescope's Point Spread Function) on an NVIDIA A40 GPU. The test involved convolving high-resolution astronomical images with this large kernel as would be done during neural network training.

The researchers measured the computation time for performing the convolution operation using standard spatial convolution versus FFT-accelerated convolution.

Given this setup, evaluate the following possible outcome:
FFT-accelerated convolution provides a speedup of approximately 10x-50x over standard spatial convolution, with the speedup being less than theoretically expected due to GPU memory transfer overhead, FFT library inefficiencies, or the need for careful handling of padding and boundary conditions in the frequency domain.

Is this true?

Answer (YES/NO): NO